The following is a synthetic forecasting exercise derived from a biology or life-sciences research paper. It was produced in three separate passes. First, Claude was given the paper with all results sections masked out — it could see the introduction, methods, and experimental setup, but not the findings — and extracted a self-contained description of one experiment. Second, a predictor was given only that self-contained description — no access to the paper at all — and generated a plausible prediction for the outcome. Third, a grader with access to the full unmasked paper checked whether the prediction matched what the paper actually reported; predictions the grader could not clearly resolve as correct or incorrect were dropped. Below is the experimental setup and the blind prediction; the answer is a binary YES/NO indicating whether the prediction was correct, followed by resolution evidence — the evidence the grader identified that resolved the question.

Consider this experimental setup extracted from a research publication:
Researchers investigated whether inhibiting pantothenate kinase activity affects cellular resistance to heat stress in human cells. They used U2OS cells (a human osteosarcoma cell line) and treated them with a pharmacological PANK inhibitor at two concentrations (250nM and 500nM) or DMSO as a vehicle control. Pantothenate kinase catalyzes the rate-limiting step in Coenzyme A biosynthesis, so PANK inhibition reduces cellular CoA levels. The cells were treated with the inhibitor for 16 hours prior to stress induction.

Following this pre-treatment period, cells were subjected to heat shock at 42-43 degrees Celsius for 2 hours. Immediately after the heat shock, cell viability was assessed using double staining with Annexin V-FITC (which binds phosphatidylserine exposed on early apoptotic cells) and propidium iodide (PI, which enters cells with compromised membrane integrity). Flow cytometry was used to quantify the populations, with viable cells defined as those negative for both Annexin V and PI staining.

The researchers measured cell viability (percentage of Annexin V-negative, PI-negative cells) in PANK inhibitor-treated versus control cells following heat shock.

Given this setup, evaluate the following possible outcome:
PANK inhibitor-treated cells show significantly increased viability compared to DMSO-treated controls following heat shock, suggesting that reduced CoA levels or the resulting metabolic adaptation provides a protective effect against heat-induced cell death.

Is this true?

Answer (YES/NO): YES